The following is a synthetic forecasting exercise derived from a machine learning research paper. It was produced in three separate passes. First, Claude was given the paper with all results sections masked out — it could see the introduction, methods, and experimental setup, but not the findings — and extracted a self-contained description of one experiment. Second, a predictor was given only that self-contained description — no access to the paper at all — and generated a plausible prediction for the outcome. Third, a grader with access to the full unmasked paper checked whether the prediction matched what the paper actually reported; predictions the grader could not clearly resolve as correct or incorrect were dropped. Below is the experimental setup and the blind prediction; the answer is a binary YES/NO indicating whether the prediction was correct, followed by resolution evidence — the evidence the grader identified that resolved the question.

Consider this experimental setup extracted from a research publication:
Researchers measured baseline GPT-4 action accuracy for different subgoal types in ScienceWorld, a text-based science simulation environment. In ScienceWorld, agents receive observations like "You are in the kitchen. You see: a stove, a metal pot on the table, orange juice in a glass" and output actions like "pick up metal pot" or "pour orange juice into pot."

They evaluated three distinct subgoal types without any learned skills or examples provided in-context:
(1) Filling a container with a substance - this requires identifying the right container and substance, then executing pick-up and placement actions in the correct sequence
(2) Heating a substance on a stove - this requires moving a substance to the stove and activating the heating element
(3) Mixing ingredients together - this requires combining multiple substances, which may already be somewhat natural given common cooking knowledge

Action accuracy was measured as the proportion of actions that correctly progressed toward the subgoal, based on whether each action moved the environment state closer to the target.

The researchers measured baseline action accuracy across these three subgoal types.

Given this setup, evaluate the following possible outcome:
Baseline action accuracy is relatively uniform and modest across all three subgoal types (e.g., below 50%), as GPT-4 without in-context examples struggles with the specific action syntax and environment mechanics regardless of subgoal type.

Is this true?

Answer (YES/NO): NO